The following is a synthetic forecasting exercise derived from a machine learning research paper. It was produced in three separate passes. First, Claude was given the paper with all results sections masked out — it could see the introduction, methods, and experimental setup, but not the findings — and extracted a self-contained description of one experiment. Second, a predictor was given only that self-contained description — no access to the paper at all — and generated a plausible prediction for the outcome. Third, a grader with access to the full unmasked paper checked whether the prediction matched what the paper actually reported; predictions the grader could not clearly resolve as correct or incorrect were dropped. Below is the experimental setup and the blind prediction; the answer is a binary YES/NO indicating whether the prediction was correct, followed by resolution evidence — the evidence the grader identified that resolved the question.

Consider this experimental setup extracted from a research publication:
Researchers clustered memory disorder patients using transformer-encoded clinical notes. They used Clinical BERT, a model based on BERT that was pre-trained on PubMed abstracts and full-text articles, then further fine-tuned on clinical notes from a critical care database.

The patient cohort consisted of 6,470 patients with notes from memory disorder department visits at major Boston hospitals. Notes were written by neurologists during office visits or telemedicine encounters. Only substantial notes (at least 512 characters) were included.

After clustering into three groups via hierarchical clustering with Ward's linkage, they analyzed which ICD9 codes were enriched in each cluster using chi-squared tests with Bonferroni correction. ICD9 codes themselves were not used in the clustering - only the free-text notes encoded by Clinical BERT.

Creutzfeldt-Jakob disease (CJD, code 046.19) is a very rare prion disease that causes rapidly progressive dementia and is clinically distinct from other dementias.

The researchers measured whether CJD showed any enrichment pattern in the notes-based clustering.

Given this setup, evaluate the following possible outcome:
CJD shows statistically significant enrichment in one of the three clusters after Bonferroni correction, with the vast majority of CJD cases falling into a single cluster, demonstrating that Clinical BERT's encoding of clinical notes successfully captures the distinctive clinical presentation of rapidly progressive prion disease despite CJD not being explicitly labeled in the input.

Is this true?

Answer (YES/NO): NO